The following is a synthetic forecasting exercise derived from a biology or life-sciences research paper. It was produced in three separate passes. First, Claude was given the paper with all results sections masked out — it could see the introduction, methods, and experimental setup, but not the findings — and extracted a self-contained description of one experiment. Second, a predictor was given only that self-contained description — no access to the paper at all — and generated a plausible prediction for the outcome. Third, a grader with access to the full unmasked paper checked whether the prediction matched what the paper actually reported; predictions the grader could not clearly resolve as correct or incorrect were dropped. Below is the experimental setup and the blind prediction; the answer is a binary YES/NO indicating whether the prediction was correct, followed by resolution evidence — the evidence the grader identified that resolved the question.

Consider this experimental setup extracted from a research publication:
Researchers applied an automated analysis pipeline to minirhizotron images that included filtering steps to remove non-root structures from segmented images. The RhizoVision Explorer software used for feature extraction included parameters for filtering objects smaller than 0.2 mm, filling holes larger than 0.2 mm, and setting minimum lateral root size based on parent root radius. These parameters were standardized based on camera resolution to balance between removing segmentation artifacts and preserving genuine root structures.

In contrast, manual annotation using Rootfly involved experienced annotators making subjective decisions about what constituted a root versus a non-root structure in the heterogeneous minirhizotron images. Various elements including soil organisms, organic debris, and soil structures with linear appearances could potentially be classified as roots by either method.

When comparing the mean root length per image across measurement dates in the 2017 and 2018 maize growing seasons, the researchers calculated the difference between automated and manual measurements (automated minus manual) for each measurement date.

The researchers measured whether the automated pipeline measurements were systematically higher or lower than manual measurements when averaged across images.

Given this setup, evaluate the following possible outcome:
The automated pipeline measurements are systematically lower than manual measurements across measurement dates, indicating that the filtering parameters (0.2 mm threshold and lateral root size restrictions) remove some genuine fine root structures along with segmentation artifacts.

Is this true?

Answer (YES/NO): NO